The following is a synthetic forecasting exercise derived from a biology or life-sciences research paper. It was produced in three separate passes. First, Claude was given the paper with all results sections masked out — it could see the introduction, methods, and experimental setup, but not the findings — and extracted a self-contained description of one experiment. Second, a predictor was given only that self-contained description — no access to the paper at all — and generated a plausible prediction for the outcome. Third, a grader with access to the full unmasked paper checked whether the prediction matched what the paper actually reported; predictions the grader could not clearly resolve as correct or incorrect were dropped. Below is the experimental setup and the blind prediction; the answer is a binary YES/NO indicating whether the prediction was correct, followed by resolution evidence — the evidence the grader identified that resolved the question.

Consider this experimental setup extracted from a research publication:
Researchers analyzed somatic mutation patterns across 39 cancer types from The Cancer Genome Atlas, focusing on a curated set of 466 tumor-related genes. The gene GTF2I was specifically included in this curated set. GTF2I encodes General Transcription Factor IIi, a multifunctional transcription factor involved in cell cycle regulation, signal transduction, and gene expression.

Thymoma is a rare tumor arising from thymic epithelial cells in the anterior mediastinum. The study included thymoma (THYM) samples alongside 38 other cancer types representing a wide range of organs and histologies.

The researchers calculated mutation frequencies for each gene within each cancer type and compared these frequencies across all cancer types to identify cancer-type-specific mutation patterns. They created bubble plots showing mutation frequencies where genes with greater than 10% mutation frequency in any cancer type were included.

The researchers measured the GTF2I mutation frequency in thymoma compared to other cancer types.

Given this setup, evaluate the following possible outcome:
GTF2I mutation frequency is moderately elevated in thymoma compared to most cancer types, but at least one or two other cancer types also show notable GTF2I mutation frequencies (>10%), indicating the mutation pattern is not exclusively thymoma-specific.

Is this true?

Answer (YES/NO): NO